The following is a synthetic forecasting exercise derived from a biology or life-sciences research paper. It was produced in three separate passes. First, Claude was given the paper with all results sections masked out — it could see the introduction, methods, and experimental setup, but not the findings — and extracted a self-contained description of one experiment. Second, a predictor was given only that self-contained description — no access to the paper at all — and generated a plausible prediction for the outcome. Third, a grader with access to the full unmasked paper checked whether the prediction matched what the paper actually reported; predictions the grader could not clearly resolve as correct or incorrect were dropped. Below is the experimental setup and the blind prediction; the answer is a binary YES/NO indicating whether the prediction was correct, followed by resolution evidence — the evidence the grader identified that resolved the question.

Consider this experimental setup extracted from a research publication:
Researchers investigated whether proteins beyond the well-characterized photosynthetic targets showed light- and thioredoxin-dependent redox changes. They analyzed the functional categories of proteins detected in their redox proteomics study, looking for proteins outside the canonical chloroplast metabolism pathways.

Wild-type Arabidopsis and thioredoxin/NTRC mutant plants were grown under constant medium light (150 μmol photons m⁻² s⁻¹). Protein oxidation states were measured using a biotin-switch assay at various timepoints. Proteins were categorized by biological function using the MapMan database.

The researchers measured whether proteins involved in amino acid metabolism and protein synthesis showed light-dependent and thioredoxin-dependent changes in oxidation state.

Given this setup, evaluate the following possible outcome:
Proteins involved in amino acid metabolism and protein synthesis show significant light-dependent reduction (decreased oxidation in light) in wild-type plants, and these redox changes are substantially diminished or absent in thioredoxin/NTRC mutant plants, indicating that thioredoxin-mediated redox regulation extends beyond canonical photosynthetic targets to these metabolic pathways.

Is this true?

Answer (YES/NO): YES